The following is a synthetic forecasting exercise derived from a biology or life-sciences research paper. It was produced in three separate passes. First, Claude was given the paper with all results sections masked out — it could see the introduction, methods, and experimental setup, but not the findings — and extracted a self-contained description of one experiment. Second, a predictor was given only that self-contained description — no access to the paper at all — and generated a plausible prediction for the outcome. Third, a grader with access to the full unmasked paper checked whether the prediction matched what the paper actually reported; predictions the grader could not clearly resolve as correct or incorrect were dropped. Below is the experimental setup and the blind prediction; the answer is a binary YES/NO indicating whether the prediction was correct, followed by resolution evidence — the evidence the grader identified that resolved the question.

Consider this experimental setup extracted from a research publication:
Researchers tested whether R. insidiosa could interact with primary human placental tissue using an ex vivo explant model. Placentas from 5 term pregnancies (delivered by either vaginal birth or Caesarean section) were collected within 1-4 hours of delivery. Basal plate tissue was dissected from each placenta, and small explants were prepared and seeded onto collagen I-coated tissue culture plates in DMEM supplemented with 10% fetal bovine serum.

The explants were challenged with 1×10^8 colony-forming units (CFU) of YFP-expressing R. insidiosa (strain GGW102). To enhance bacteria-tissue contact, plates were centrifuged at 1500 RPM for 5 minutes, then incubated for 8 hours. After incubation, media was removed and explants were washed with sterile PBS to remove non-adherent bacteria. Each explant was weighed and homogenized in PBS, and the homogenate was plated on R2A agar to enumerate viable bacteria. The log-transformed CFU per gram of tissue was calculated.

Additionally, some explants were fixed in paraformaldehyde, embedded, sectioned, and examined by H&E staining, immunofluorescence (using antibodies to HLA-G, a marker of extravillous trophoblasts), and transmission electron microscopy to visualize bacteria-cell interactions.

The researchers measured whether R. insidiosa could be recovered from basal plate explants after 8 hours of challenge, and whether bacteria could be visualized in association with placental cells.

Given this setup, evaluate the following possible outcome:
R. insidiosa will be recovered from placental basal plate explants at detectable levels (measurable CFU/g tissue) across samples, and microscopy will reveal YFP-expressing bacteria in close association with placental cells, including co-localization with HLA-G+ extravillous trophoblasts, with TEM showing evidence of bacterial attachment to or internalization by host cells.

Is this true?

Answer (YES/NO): NO